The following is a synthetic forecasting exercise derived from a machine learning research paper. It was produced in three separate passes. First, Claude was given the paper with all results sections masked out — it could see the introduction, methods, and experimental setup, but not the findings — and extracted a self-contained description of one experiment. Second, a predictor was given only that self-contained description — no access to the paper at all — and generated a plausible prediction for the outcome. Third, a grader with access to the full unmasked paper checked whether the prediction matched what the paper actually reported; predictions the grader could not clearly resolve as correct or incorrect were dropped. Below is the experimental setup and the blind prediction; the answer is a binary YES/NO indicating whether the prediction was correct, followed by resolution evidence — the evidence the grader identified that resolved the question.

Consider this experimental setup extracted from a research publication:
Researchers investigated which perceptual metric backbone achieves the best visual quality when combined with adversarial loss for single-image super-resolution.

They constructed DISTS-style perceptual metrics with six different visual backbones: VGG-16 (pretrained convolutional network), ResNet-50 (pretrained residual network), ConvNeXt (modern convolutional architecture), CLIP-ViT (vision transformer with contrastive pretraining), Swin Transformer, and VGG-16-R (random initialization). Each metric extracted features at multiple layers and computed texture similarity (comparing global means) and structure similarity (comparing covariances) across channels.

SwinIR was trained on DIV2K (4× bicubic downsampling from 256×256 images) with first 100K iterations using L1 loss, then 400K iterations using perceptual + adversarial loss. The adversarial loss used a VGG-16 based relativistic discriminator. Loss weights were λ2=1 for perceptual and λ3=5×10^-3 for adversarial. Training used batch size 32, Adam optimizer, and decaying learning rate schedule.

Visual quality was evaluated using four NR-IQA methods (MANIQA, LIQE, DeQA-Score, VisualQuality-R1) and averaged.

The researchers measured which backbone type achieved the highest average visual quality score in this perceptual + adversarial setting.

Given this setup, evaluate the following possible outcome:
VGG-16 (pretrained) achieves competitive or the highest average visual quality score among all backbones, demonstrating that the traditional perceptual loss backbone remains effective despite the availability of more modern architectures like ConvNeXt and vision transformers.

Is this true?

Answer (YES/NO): NO